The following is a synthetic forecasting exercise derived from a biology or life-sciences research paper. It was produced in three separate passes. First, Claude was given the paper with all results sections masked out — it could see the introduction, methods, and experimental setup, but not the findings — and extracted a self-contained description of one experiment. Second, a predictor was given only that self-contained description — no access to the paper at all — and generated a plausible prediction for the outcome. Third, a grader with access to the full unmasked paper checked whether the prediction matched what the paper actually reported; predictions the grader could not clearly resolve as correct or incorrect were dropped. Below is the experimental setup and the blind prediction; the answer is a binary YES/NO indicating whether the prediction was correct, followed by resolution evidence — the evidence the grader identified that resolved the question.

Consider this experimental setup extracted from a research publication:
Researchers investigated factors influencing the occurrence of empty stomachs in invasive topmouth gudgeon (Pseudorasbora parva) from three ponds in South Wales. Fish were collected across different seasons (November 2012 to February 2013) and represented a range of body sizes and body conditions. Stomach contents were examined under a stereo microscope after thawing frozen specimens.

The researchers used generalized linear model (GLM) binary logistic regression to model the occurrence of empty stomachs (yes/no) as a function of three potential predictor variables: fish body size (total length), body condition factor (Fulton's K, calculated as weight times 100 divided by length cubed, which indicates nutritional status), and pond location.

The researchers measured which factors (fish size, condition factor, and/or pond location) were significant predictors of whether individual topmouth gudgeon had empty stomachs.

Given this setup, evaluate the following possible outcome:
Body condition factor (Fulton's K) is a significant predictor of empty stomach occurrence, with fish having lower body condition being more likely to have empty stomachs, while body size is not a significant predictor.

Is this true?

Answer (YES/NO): NO